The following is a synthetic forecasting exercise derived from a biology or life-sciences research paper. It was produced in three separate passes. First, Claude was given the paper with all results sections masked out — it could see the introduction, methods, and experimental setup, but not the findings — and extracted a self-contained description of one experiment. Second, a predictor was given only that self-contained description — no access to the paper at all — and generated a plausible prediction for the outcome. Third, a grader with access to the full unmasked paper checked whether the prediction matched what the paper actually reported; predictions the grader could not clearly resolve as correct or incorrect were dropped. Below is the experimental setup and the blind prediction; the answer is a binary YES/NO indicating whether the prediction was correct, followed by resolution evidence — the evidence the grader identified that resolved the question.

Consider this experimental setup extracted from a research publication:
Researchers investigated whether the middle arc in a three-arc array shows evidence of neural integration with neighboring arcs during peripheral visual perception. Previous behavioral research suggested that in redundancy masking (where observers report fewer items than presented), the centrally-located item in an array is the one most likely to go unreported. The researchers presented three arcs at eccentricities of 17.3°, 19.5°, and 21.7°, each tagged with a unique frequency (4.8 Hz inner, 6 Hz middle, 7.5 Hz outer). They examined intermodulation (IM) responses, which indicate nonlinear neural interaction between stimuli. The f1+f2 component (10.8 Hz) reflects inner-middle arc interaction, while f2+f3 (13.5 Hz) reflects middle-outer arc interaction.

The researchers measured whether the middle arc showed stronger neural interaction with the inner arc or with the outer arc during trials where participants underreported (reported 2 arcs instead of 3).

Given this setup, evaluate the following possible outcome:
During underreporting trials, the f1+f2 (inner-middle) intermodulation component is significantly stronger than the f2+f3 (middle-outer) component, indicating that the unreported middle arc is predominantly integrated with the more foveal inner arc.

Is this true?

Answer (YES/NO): NO